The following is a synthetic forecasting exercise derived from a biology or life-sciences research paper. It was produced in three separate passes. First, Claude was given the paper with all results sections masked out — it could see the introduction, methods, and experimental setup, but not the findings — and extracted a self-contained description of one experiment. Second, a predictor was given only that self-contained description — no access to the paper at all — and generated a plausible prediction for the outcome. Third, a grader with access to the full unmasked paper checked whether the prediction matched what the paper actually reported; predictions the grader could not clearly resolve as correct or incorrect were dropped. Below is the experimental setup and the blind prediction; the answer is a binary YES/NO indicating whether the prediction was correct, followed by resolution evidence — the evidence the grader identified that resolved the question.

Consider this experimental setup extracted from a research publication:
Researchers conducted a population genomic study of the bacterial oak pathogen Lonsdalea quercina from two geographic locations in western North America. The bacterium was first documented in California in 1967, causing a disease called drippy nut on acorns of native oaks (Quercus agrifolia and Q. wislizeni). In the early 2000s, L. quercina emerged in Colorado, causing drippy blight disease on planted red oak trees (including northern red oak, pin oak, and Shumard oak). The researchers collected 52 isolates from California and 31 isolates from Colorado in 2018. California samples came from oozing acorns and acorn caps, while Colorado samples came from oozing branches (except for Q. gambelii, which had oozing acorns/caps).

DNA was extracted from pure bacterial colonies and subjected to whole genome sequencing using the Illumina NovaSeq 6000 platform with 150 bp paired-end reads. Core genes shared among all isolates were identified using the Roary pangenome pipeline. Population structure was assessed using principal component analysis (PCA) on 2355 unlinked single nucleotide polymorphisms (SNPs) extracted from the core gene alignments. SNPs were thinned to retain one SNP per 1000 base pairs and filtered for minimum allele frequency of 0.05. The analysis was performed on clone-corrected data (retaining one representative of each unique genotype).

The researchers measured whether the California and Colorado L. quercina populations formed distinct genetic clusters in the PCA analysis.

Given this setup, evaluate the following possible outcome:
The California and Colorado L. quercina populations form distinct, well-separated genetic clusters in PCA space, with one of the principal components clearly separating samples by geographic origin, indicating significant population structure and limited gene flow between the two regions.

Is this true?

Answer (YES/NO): YES